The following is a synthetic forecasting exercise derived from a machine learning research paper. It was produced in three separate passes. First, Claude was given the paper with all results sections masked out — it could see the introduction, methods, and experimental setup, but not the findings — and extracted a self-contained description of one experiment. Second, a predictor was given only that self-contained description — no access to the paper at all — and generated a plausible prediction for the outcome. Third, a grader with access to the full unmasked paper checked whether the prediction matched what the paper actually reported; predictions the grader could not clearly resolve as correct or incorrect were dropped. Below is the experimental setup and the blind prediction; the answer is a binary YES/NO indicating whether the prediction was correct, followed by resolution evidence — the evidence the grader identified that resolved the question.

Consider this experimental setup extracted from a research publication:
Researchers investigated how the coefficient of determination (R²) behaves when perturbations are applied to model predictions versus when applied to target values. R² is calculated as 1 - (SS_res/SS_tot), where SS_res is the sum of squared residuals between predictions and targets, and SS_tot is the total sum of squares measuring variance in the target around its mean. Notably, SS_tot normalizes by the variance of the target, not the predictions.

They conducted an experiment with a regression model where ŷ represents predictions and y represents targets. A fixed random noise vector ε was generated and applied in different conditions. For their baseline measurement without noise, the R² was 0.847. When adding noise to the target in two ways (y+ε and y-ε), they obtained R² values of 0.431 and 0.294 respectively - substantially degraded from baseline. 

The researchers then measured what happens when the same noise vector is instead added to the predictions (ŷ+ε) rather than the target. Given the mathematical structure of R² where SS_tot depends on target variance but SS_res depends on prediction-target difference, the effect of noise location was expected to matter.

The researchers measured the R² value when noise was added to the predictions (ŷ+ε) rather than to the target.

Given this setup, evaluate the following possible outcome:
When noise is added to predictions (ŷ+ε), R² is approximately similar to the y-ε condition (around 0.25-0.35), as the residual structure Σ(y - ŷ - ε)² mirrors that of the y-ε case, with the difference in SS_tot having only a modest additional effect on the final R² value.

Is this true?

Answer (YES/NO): NO